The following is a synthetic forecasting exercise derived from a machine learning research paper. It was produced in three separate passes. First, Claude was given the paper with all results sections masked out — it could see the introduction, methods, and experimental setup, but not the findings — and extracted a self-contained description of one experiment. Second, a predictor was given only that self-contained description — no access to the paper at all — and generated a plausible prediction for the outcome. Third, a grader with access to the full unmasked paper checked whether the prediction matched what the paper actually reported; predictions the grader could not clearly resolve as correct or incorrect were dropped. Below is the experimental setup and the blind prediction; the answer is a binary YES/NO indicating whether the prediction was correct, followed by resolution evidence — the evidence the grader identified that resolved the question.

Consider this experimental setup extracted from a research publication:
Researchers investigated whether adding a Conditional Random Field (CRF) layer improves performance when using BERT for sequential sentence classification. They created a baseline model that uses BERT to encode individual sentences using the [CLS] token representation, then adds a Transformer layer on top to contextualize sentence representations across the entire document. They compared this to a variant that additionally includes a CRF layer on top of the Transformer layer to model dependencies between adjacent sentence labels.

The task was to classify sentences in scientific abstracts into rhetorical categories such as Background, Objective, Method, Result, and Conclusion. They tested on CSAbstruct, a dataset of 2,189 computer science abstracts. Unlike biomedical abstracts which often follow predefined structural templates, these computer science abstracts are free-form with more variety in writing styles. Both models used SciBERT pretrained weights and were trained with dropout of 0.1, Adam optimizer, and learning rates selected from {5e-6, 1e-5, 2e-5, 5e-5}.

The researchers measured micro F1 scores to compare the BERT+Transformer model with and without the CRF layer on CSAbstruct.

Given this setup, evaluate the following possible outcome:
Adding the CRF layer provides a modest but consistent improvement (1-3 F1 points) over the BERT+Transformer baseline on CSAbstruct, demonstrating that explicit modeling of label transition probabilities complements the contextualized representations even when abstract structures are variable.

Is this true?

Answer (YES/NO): NO